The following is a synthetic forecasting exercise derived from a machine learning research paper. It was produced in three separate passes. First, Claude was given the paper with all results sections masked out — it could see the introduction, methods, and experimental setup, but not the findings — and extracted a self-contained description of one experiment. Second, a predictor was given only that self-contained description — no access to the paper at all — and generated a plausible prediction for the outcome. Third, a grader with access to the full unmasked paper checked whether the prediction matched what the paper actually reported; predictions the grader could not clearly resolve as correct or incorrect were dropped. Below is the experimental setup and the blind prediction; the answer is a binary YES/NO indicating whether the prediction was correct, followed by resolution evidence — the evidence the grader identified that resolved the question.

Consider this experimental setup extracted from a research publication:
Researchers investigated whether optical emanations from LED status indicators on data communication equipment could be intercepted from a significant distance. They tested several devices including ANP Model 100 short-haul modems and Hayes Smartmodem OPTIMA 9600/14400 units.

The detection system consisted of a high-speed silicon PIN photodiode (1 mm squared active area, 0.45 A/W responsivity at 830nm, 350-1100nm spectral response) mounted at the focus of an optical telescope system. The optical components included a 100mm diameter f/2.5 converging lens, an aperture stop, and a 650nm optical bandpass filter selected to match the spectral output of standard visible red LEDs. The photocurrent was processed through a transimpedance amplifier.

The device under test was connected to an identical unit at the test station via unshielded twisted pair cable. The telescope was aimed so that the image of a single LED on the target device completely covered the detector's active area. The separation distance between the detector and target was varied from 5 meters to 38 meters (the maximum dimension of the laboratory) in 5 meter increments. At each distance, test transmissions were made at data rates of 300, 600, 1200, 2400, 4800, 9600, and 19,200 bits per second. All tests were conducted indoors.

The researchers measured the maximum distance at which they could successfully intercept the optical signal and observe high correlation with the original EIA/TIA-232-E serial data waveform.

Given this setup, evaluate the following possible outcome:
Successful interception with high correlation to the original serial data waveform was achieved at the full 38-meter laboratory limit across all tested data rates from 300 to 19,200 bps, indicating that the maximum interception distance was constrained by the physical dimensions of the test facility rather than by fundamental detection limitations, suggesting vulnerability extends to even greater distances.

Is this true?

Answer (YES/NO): NO